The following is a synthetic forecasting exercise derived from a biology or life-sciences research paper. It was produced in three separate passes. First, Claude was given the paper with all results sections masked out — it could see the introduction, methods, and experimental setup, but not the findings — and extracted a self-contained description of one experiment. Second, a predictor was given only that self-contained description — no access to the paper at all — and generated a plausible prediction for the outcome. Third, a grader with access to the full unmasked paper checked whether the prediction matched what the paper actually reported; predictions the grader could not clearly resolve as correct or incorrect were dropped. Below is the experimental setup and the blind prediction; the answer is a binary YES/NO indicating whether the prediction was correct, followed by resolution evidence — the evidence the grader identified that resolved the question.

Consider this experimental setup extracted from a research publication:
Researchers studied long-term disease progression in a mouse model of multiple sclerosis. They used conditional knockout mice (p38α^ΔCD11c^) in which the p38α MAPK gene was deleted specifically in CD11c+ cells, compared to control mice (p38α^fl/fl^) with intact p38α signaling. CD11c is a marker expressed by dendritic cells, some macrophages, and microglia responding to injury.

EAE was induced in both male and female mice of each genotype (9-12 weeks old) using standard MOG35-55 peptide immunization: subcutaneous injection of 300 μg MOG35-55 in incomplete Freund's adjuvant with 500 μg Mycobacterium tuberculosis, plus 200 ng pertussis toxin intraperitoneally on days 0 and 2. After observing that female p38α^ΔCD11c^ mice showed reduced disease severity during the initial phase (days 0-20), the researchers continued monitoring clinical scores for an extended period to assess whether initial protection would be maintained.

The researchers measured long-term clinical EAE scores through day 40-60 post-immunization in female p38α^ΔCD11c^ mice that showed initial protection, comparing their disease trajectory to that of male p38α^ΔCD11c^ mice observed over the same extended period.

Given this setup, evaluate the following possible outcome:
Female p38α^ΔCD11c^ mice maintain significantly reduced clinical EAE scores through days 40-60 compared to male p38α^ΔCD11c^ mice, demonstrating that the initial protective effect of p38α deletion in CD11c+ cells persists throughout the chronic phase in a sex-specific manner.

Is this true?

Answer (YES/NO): NO